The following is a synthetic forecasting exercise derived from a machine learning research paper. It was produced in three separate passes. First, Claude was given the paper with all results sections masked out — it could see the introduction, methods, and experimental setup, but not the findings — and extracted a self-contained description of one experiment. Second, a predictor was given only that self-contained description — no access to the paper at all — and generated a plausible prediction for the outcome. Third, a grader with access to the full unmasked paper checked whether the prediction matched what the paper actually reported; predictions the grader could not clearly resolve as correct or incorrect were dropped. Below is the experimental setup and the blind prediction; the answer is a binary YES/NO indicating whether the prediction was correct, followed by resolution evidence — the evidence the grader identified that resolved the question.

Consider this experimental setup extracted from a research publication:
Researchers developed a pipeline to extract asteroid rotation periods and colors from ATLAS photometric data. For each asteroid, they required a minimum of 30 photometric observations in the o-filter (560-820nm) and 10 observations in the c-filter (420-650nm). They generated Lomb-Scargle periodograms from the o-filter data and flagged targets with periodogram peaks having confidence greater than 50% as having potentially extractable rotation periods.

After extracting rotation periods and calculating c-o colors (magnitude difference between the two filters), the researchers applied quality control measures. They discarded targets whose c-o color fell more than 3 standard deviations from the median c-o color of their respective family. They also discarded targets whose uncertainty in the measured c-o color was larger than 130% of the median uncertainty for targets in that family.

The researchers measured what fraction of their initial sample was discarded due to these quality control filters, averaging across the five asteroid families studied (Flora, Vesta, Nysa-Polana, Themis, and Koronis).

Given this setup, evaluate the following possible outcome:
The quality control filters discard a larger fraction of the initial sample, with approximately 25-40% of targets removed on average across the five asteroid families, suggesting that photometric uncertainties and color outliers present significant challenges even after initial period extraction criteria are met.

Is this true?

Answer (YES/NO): YES